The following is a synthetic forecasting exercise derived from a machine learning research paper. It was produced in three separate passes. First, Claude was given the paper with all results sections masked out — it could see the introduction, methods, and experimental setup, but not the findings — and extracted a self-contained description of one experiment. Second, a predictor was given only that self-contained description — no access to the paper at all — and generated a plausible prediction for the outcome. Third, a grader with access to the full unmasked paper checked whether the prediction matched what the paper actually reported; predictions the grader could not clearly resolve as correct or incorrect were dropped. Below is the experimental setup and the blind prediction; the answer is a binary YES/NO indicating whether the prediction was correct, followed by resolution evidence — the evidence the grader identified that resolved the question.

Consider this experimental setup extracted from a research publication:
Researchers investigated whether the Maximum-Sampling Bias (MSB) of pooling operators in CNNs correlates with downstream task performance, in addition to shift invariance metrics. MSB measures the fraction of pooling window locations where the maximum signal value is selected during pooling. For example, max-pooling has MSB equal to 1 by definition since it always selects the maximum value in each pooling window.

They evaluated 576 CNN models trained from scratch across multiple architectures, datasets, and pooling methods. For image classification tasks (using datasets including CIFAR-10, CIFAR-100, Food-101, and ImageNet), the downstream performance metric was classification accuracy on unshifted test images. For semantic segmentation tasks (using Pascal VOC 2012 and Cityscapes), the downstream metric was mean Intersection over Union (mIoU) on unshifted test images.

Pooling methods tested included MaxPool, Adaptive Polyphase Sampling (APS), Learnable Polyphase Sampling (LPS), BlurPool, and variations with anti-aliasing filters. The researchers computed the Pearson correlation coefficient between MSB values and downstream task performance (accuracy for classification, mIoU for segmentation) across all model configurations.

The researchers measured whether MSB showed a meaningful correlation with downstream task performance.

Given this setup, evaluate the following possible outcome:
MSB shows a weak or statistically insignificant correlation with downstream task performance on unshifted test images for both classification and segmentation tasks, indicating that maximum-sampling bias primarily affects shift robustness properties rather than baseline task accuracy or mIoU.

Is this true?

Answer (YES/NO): NO